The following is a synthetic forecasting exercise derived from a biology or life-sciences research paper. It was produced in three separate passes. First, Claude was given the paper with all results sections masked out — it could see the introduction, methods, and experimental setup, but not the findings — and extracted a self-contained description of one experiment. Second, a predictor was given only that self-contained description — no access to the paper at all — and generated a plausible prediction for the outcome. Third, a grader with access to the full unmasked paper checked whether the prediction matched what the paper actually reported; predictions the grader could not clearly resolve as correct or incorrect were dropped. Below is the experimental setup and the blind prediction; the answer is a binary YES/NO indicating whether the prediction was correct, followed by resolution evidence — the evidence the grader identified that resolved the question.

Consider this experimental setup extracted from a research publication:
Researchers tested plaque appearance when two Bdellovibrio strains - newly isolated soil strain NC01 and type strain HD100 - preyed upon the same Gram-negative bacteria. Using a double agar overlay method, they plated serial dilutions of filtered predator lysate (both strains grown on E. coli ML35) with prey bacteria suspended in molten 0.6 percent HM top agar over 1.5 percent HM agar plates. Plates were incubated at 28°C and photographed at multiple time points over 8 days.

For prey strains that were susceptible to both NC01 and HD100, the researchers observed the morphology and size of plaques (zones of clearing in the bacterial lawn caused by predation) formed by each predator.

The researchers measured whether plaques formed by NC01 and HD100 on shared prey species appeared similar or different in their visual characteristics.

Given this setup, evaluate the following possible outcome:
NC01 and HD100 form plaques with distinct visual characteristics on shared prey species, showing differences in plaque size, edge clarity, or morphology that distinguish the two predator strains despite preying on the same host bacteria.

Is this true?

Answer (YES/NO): YES